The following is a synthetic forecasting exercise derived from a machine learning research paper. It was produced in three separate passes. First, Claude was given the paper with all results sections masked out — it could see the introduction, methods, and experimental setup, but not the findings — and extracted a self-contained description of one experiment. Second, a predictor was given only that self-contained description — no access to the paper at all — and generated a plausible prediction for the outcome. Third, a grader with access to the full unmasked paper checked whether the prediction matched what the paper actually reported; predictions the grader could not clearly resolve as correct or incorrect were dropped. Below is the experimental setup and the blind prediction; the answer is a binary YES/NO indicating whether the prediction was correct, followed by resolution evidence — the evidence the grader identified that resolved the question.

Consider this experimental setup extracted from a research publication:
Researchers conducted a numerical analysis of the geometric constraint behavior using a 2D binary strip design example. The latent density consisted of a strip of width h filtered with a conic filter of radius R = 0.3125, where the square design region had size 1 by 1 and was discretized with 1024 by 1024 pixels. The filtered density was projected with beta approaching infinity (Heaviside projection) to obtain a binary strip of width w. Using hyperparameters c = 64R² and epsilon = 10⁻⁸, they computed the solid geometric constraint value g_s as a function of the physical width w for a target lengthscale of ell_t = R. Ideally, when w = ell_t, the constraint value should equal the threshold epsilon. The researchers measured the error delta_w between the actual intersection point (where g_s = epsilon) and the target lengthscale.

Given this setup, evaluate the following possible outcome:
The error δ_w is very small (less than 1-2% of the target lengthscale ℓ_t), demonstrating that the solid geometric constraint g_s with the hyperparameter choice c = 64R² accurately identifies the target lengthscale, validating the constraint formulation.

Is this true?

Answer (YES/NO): NO